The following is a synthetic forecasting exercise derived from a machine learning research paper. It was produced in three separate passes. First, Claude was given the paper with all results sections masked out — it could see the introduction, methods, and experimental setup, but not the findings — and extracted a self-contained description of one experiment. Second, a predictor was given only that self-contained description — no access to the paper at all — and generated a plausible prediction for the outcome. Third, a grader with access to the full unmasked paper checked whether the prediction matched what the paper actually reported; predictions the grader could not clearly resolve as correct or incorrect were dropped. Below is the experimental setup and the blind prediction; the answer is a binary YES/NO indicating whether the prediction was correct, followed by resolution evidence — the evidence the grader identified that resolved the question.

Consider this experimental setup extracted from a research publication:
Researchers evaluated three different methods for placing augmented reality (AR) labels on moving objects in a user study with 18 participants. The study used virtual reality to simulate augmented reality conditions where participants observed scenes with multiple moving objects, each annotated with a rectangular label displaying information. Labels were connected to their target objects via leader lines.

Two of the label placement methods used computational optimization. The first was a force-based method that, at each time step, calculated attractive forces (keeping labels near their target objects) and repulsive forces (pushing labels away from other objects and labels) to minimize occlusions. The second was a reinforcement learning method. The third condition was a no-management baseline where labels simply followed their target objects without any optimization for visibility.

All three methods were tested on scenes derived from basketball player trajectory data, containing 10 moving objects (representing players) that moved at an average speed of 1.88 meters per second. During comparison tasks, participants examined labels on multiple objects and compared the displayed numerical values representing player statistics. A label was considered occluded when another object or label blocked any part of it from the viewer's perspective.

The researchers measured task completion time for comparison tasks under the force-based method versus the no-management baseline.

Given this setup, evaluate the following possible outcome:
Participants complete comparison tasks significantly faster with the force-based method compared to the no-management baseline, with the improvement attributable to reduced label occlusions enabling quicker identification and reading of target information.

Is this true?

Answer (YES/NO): NO